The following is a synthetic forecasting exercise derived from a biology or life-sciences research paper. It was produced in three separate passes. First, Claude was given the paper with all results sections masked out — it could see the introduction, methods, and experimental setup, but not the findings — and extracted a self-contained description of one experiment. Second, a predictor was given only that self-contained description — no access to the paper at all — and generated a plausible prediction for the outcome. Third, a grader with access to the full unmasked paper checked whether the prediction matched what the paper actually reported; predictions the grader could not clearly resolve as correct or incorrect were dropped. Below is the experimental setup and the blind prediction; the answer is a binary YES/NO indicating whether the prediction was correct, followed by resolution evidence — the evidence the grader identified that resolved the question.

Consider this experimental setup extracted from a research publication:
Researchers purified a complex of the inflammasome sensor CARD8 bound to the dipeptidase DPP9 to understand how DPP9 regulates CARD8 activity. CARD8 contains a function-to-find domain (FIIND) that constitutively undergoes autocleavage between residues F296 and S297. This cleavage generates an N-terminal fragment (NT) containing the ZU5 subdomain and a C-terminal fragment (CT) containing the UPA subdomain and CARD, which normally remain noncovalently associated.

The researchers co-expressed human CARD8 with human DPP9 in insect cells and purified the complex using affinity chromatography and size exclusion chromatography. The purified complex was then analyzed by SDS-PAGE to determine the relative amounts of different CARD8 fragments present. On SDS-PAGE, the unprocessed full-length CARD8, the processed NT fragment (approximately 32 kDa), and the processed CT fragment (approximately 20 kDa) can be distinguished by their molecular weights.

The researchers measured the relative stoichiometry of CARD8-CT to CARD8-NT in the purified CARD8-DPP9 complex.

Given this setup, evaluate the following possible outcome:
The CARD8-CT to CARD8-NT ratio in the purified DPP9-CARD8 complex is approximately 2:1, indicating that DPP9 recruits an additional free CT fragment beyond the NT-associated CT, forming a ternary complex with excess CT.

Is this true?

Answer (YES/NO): YES